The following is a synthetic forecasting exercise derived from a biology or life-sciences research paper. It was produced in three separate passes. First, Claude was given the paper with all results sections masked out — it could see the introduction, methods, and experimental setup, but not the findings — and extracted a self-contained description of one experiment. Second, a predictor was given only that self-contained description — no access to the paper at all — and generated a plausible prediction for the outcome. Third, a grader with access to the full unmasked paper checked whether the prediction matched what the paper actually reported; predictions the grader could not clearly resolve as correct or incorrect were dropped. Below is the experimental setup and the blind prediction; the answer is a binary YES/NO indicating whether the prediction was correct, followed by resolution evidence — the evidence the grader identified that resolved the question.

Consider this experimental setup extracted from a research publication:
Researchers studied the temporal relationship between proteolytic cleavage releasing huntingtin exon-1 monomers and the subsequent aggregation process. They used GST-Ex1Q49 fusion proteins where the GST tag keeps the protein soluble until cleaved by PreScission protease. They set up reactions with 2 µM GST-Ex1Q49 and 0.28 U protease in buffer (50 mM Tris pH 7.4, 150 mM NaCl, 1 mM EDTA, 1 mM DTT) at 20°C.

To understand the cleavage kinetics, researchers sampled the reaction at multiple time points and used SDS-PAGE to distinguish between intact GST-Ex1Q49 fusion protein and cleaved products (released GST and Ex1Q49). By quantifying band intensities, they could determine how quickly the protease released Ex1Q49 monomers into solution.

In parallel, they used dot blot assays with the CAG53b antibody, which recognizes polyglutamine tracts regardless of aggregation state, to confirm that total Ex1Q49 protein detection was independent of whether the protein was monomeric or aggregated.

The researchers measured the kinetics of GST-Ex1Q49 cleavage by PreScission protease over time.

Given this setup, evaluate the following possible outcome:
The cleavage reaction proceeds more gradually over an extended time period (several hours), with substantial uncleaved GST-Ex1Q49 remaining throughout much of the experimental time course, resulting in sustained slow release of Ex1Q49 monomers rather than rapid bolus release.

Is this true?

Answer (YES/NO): NO